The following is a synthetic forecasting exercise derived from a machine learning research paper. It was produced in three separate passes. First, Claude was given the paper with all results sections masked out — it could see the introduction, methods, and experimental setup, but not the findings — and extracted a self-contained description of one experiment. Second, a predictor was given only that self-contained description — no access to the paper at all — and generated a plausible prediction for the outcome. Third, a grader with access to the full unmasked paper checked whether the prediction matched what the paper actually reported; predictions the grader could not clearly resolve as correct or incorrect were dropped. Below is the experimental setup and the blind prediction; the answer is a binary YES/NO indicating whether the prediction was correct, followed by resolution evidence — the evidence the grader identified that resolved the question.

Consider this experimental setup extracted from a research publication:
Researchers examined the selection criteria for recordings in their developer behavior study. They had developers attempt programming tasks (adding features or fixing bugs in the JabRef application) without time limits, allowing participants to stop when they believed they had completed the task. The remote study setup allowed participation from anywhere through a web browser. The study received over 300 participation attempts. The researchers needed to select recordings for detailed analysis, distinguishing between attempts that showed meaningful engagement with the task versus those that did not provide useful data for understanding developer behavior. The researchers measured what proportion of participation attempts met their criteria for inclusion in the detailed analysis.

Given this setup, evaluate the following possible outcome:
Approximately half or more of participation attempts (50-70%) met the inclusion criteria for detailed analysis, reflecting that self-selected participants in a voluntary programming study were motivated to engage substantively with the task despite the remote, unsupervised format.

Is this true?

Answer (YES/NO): NO